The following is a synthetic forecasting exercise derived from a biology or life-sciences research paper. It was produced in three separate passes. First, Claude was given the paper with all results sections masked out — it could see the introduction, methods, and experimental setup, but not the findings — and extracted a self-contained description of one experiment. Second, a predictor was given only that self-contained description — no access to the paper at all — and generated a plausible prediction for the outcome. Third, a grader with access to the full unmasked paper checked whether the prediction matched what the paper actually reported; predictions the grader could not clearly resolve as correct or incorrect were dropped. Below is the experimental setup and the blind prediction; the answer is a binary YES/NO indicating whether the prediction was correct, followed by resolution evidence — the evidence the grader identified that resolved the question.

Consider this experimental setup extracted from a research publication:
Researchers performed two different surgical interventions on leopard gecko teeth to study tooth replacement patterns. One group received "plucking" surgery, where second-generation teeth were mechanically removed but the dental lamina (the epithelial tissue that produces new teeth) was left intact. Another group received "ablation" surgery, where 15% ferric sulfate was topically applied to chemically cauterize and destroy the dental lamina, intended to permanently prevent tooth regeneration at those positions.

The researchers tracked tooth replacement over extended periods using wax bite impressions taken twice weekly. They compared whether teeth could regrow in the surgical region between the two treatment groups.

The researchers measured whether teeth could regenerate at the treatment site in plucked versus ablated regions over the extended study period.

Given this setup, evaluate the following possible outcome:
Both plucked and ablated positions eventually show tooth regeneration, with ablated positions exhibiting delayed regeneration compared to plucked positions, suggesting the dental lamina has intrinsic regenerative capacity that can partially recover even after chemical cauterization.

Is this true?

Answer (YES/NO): NO